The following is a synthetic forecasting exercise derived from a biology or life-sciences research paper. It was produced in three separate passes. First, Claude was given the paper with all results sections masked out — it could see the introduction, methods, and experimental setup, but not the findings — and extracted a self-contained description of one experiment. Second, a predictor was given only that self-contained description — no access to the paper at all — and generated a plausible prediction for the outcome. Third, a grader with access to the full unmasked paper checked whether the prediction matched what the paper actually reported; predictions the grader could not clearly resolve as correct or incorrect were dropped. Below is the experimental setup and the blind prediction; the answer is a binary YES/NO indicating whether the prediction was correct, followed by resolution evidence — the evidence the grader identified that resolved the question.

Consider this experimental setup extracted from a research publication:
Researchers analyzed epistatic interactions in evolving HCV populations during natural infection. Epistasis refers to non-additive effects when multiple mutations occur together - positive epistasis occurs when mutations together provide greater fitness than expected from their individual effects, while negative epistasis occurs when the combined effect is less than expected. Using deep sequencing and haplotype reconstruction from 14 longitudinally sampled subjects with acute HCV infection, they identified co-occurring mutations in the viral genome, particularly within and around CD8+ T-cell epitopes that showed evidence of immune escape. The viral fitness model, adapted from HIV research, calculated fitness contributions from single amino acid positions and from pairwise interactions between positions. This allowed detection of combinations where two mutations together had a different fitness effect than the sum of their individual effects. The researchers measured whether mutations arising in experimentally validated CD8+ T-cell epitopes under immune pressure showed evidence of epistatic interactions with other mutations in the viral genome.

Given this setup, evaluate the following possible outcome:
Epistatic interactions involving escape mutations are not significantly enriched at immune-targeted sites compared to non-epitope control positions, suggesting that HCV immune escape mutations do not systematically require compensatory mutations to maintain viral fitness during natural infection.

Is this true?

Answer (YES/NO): NO